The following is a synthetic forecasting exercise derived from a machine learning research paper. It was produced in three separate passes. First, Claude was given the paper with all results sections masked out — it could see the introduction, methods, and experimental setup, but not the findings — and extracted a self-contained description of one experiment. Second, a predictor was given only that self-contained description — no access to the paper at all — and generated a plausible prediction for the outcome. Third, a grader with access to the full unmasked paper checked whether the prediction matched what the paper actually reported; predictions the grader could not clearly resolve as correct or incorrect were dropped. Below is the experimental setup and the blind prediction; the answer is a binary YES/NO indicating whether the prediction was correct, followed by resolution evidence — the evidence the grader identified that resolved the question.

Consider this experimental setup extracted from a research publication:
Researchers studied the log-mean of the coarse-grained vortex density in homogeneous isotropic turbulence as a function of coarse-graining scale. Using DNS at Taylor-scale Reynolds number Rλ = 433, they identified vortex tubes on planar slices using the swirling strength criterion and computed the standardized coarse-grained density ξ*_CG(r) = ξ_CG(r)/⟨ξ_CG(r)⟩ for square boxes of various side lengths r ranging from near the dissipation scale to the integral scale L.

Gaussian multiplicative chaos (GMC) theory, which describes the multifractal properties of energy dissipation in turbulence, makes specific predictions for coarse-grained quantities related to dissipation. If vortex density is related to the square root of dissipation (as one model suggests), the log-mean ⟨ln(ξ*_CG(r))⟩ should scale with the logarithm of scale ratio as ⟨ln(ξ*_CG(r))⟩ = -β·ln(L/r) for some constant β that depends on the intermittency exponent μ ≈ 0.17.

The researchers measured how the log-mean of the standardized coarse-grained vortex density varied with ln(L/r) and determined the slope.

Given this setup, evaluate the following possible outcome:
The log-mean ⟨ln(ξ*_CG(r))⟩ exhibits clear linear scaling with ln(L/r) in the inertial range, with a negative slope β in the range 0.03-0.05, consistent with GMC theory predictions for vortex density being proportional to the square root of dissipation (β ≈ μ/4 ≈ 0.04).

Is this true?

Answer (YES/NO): NO